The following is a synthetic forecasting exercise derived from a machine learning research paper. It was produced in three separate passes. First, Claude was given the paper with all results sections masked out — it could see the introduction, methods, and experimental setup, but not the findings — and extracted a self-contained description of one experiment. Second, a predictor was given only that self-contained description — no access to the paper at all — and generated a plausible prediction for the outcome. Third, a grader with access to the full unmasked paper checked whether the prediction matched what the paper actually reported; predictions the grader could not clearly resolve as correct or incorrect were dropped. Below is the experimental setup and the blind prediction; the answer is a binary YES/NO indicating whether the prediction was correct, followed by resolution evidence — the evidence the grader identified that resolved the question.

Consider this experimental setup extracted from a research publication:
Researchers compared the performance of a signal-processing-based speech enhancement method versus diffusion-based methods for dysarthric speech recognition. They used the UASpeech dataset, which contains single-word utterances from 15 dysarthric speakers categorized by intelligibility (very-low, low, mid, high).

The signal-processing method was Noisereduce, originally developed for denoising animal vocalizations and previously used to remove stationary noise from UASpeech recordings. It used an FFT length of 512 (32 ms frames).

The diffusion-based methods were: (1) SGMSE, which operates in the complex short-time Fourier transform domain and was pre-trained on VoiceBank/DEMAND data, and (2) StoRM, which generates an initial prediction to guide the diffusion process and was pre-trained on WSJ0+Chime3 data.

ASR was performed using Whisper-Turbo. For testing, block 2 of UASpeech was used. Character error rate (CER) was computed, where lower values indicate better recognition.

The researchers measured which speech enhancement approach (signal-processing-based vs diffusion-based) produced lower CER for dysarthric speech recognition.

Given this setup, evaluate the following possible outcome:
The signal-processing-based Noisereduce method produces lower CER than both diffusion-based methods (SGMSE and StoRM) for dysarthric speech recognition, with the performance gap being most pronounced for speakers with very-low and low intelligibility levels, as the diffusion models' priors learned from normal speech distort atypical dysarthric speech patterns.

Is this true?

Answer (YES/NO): NO